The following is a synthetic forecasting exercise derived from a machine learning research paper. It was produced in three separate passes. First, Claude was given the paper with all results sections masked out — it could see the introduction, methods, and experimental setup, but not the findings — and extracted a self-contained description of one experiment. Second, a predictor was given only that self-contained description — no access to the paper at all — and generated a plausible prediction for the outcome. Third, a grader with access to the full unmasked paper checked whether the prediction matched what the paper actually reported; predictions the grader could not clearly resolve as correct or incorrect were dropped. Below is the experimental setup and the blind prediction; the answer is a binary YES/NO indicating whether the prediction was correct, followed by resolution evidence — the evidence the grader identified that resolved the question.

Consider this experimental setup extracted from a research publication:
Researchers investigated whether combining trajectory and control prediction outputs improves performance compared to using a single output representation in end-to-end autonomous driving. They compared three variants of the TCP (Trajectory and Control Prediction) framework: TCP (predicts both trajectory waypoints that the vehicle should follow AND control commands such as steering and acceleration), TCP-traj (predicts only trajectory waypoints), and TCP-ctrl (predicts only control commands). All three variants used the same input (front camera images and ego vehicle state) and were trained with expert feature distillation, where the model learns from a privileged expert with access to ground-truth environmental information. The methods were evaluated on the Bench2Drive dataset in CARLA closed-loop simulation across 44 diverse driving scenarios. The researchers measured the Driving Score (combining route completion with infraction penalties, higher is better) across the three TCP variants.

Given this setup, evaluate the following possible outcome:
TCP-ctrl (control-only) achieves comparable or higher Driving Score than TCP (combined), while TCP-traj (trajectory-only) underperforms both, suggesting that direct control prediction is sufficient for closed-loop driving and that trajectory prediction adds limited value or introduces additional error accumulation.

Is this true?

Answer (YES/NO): NO